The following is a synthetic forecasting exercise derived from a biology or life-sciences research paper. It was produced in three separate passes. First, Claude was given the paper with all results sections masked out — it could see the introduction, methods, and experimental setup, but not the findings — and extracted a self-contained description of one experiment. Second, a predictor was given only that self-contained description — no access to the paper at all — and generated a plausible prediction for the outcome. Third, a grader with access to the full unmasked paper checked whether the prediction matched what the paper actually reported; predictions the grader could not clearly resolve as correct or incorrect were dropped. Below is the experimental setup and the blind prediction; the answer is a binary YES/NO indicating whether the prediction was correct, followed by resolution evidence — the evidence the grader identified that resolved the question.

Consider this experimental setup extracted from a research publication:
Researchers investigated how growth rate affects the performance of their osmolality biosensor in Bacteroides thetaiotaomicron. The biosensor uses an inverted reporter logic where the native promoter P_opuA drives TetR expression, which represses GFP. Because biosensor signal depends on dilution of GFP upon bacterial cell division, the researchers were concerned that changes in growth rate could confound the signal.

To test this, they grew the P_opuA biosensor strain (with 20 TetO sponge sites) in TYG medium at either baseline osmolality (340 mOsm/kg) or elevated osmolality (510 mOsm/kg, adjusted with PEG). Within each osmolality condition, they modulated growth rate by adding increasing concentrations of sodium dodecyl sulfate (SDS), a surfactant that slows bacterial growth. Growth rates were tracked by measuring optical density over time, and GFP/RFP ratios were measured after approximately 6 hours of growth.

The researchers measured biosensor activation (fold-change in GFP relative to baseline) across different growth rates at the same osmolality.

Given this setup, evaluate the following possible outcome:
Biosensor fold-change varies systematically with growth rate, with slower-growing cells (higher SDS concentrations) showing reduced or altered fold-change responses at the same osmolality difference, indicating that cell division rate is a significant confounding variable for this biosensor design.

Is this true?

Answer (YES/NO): NO